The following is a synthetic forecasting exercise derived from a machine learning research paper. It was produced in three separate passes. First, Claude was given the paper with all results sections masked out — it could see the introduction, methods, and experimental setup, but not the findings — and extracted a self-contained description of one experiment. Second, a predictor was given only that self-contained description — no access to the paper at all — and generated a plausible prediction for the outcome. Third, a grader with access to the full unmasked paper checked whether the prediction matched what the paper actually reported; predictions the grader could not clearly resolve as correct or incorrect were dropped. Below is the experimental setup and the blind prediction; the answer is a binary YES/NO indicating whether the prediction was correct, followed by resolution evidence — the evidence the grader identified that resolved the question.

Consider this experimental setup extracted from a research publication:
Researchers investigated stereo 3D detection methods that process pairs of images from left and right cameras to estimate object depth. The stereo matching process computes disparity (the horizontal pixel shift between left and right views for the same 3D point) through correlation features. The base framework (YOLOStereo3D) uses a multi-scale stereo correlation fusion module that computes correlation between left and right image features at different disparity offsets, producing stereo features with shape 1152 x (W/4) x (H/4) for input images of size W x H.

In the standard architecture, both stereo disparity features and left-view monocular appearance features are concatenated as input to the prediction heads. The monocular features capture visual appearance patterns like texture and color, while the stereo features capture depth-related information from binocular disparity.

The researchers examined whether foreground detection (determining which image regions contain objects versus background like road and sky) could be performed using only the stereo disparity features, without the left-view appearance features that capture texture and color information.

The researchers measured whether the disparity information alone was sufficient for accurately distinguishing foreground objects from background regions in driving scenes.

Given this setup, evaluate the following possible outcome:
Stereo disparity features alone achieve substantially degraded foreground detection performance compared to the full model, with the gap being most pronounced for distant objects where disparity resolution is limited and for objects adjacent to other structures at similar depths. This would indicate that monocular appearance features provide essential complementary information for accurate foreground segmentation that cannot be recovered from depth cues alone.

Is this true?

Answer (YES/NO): NO